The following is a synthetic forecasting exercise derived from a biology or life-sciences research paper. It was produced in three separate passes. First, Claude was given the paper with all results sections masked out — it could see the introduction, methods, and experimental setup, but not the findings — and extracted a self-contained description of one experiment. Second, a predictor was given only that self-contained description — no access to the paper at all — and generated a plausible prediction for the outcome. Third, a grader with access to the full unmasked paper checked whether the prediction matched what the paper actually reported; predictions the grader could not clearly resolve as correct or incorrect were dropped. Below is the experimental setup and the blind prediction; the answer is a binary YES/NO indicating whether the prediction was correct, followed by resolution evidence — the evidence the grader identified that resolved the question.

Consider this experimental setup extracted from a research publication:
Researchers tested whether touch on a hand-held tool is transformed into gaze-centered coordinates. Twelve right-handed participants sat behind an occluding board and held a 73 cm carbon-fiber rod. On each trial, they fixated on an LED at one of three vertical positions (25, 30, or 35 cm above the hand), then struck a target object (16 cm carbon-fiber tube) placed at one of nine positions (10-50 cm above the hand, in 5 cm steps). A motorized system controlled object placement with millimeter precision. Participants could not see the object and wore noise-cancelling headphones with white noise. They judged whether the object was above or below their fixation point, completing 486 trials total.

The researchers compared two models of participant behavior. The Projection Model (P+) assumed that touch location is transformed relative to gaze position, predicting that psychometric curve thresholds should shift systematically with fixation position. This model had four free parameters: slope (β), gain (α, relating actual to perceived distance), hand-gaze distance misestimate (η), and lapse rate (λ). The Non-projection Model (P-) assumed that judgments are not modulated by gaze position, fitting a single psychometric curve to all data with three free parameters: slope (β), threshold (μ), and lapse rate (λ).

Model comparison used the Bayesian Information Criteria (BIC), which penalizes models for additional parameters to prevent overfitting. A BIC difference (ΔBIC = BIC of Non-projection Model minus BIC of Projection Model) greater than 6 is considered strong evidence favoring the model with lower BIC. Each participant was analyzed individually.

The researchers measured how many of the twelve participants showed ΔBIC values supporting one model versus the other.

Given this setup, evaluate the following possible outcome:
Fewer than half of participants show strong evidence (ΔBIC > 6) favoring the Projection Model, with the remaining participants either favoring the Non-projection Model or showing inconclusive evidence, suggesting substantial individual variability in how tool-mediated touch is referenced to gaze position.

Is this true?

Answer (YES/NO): NO